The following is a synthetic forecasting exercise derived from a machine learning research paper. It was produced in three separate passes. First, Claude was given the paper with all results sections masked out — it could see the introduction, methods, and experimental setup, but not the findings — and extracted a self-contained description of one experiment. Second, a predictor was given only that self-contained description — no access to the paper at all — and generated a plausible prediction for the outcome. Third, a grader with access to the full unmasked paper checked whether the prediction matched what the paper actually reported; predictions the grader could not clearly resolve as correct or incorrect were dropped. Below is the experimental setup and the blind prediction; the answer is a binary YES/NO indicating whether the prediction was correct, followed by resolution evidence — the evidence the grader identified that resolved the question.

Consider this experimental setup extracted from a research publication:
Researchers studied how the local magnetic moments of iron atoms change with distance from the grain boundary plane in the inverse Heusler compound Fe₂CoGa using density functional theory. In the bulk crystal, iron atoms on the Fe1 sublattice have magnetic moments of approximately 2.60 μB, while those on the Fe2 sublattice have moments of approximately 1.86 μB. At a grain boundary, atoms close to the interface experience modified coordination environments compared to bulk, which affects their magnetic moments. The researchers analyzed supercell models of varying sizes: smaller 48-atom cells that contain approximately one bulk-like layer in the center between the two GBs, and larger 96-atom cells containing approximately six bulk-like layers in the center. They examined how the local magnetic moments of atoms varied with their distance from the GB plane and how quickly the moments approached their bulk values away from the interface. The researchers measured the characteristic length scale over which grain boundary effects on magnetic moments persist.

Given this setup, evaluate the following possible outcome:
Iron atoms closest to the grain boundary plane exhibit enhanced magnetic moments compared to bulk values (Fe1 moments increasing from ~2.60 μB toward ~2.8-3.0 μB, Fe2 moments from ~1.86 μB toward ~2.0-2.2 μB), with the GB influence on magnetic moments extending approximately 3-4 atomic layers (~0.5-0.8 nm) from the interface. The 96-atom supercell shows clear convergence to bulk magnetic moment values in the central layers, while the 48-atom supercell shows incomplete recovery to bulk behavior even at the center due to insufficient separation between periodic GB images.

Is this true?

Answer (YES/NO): NO